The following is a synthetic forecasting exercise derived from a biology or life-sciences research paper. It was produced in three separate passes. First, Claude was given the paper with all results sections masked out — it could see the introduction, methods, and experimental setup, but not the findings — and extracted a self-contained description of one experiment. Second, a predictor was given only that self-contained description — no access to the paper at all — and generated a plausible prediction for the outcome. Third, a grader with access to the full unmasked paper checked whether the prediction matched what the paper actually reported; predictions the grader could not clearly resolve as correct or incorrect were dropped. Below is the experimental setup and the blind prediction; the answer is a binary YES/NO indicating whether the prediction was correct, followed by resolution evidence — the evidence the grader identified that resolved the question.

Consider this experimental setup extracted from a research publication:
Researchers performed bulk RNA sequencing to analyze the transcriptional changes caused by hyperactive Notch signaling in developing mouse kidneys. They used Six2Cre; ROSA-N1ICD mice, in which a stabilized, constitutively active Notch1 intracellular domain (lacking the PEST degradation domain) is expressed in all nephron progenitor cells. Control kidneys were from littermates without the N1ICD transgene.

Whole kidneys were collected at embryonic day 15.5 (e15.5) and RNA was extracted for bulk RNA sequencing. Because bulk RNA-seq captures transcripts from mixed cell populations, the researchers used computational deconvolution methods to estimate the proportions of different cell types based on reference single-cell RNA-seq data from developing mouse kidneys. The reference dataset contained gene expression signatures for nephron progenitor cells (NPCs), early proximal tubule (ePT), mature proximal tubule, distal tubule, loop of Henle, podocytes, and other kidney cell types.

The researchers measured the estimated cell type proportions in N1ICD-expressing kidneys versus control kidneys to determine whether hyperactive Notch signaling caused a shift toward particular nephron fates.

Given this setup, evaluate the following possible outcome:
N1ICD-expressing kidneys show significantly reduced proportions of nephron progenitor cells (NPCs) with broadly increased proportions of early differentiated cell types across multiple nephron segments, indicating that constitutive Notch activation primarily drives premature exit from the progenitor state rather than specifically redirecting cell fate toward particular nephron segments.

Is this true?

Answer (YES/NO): NO